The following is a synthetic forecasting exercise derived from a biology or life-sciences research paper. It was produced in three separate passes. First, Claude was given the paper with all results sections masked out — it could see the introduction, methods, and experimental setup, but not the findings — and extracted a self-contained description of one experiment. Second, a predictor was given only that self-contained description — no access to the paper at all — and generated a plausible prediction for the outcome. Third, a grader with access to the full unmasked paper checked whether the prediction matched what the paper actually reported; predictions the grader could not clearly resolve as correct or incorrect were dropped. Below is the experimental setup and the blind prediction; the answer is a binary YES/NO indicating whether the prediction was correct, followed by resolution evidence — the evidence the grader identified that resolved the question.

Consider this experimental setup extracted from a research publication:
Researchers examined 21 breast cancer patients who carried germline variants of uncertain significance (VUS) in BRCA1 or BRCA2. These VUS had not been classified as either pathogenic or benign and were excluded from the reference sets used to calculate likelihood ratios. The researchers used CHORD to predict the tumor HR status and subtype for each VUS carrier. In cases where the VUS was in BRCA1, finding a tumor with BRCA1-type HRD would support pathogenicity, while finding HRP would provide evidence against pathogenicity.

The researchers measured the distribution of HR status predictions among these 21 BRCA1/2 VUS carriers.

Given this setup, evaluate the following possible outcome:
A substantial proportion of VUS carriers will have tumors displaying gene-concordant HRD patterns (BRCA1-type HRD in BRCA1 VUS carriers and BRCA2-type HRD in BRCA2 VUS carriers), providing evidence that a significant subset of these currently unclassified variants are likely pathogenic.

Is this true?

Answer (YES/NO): YES